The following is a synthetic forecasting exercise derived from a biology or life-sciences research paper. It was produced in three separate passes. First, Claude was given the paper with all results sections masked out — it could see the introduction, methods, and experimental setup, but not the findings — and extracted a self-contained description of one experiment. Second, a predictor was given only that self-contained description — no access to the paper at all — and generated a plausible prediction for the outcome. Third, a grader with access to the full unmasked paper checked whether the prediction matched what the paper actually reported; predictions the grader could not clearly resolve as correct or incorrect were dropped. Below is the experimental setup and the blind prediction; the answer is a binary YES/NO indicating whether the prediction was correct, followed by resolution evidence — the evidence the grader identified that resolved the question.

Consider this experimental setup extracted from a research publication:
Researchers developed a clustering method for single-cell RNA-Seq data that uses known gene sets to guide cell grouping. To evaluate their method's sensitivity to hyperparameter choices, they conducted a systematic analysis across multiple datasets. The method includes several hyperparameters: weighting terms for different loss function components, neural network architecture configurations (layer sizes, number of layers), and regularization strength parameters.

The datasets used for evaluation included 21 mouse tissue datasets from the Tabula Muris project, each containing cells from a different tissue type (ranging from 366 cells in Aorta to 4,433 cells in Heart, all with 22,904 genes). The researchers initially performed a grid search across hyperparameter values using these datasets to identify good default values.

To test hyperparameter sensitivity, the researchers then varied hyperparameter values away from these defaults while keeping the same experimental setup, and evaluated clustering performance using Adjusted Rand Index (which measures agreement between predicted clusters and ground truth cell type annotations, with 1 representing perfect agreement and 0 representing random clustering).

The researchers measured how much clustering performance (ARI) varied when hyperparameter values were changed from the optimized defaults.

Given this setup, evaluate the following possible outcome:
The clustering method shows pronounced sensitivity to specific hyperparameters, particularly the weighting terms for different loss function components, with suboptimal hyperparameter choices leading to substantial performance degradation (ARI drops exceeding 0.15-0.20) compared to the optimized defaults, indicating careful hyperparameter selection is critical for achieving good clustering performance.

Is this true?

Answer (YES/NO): NO